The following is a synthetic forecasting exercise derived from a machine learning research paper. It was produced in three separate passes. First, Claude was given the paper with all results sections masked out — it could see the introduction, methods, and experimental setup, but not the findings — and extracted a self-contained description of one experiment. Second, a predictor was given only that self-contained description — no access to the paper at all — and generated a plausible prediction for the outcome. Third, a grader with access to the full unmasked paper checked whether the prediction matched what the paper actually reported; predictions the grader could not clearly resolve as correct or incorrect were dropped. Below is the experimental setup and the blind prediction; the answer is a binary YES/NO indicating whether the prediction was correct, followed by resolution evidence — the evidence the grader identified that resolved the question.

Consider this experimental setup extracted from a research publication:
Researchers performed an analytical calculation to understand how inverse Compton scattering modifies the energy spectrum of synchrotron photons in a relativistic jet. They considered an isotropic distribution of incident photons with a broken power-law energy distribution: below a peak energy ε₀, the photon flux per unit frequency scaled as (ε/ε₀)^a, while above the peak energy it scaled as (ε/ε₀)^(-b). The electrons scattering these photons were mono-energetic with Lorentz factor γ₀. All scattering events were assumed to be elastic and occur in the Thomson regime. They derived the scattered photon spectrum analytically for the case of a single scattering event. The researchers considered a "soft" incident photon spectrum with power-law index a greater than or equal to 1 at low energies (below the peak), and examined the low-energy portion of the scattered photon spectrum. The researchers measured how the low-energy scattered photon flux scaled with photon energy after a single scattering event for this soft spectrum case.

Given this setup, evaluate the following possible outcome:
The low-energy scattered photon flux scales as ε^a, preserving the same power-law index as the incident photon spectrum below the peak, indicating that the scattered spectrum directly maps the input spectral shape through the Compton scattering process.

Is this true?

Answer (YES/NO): NO